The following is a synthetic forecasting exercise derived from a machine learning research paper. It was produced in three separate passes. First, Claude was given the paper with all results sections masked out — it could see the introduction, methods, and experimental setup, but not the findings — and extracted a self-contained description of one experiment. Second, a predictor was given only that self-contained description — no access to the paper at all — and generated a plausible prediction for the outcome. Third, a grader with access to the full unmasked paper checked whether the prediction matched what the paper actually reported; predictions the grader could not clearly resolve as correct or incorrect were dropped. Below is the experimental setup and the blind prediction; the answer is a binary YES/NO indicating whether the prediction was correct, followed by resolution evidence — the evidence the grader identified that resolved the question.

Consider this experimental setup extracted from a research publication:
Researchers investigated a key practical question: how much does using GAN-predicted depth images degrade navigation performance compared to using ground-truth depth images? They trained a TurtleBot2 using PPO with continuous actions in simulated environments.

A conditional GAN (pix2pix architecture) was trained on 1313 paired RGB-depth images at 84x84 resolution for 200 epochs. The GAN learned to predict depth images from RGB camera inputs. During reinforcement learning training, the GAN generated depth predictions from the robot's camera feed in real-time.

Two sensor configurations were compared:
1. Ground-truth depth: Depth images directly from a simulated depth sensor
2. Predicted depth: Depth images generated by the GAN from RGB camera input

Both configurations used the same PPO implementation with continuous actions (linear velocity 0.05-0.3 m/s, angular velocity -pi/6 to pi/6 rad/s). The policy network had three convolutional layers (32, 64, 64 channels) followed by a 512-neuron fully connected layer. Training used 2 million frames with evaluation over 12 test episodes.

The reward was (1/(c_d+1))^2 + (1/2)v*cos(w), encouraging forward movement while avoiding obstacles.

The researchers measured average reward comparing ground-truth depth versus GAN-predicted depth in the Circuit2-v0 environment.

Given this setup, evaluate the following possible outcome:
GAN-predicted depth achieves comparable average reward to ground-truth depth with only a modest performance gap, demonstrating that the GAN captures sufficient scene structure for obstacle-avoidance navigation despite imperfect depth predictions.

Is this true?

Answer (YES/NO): YES